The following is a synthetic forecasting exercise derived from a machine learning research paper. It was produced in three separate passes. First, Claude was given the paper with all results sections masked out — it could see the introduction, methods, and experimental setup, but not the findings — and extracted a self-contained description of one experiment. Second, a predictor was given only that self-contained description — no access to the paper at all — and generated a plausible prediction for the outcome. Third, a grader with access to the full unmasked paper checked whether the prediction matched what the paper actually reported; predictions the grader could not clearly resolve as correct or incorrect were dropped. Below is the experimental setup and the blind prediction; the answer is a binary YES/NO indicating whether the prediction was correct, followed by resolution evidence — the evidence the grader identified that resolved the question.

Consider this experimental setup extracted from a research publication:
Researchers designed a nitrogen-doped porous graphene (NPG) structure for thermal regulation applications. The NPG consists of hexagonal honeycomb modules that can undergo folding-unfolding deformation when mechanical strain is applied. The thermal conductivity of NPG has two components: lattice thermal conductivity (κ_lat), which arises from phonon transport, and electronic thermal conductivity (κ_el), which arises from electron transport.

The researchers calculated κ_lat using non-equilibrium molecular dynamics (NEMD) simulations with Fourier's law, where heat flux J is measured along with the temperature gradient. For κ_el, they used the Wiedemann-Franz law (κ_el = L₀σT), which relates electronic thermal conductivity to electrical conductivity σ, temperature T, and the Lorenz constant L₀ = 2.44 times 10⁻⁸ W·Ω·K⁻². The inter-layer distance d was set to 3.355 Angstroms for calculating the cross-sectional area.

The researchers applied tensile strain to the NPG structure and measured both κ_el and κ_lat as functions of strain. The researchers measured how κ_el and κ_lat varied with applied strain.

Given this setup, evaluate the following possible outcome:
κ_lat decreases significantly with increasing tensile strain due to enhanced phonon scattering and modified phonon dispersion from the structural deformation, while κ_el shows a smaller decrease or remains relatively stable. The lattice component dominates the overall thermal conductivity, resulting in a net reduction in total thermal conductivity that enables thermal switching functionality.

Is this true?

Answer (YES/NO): NO